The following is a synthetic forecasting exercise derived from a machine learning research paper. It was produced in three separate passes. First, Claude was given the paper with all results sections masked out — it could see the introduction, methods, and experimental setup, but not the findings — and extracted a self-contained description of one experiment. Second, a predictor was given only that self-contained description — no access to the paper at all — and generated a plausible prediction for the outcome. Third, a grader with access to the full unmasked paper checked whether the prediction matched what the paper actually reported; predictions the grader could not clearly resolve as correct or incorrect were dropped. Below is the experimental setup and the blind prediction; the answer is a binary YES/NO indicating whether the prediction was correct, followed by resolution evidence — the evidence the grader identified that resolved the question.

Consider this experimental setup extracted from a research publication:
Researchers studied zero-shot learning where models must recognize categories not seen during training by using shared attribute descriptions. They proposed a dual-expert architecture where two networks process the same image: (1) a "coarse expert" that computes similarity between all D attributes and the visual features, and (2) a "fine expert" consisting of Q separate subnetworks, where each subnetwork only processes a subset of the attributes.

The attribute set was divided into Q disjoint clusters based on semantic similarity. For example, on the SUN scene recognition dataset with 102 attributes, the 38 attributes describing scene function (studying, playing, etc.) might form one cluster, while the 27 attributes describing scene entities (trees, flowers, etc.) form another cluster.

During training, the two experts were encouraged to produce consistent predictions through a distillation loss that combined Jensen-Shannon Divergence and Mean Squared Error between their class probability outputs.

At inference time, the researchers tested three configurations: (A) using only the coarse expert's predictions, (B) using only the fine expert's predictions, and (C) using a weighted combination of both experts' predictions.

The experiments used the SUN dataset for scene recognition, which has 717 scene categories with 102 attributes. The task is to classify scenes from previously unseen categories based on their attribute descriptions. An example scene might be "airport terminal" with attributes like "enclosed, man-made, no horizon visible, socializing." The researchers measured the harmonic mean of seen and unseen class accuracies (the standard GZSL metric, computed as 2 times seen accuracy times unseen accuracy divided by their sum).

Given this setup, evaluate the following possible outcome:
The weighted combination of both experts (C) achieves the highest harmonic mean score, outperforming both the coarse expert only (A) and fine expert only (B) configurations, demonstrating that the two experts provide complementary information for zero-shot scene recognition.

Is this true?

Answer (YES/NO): YES